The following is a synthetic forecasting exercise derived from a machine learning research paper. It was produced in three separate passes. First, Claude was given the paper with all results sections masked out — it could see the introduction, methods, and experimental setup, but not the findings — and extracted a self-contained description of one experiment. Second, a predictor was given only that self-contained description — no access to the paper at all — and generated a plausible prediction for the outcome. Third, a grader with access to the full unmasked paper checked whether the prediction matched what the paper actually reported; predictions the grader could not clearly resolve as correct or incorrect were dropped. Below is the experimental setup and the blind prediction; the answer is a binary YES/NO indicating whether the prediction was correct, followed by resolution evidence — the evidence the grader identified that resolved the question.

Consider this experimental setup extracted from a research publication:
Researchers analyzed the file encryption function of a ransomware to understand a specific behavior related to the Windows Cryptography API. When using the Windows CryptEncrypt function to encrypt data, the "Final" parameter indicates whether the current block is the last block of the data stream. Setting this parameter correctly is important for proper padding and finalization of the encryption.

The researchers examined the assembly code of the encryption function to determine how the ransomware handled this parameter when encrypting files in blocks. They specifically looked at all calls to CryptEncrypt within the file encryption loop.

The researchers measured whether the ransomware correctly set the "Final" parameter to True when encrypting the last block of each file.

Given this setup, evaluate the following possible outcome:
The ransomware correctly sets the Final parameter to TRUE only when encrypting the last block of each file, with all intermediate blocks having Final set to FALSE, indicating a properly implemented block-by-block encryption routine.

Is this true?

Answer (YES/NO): NO